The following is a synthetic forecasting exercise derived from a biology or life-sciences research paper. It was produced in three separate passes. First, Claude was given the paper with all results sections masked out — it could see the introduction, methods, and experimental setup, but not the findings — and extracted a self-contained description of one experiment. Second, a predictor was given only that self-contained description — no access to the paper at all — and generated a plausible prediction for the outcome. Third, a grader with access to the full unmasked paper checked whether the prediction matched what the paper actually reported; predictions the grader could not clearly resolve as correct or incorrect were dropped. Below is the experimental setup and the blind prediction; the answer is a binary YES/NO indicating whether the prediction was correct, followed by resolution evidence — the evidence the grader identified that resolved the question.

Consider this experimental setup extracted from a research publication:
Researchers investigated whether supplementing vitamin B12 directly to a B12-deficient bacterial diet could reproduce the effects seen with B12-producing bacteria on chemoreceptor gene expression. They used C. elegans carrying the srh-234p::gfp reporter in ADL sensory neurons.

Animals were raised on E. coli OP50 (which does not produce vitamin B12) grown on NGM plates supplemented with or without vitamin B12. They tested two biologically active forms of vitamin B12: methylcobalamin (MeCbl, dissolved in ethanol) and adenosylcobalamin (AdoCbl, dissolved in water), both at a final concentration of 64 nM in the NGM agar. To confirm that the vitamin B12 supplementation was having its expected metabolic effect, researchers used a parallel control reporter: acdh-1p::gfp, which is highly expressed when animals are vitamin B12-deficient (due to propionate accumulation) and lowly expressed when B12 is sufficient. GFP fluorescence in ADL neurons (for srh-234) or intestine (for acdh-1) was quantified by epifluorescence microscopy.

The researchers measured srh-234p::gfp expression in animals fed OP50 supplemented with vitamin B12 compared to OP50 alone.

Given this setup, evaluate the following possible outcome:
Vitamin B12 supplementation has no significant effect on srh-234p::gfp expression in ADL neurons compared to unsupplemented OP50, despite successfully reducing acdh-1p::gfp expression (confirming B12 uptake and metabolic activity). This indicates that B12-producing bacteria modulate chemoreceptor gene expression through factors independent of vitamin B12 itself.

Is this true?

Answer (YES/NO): NO